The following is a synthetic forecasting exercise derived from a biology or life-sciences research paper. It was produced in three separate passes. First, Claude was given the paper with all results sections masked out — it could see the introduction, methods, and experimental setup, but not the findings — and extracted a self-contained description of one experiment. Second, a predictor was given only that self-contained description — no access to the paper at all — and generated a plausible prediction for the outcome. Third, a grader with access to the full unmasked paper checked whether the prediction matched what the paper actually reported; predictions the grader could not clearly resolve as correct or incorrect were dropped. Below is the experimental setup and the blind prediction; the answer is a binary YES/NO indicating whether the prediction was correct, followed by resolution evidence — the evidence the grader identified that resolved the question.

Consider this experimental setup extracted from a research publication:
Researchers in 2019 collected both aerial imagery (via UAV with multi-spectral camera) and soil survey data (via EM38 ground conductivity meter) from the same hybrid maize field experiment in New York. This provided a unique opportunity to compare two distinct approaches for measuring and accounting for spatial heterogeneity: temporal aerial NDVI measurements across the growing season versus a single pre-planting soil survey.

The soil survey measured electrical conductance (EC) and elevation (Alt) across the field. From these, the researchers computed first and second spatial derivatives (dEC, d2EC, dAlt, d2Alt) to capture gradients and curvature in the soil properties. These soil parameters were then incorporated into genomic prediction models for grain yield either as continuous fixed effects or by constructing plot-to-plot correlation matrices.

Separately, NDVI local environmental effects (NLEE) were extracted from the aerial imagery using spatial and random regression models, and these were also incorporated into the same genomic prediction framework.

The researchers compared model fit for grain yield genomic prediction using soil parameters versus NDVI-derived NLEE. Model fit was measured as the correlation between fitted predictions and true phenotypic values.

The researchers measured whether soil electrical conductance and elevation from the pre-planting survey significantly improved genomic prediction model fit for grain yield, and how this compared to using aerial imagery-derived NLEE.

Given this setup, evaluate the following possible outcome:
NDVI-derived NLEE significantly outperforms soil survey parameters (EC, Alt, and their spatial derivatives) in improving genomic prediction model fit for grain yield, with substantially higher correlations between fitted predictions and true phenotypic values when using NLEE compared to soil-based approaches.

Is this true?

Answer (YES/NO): NO